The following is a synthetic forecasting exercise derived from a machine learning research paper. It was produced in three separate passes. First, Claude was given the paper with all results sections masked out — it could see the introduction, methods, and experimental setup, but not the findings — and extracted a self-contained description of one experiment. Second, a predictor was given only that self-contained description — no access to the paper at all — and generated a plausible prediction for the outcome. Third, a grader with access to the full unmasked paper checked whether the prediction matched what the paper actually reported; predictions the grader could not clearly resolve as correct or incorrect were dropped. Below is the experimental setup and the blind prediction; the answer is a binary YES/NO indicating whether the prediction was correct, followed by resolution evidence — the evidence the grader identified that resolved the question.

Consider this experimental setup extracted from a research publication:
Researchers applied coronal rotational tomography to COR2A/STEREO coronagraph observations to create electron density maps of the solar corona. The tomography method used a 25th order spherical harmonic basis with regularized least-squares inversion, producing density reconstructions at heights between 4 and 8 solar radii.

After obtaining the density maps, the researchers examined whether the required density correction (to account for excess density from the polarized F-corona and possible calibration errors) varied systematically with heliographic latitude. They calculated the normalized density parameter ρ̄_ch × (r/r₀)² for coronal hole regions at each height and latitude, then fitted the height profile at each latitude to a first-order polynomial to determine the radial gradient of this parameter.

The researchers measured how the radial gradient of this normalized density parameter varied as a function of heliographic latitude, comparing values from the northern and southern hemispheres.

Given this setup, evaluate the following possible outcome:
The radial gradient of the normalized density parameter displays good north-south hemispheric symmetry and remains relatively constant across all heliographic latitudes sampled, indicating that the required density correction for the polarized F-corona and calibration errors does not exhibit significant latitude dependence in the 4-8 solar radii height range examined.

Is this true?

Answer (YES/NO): NO